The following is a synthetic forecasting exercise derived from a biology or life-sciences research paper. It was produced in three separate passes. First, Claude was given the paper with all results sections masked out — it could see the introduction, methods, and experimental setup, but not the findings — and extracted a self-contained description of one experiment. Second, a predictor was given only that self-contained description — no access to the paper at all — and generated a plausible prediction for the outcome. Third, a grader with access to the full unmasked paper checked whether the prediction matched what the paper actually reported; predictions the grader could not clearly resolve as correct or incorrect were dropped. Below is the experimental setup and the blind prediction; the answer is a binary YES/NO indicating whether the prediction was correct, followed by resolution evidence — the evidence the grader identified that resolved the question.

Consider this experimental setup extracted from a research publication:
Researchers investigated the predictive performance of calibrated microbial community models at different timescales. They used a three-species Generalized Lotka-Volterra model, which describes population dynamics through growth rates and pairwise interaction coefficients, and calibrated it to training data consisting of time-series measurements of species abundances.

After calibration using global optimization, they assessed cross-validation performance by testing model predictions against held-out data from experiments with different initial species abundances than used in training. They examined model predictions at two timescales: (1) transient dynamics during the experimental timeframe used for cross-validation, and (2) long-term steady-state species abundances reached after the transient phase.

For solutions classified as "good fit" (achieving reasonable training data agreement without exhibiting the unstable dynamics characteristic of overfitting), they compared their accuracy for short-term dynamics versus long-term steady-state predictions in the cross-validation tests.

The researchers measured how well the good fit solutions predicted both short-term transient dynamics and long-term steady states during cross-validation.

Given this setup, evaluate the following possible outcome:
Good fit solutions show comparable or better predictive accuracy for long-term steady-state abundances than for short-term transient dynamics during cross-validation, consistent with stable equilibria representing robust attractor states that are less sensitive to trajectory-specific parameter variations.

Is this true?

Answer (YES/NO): YES